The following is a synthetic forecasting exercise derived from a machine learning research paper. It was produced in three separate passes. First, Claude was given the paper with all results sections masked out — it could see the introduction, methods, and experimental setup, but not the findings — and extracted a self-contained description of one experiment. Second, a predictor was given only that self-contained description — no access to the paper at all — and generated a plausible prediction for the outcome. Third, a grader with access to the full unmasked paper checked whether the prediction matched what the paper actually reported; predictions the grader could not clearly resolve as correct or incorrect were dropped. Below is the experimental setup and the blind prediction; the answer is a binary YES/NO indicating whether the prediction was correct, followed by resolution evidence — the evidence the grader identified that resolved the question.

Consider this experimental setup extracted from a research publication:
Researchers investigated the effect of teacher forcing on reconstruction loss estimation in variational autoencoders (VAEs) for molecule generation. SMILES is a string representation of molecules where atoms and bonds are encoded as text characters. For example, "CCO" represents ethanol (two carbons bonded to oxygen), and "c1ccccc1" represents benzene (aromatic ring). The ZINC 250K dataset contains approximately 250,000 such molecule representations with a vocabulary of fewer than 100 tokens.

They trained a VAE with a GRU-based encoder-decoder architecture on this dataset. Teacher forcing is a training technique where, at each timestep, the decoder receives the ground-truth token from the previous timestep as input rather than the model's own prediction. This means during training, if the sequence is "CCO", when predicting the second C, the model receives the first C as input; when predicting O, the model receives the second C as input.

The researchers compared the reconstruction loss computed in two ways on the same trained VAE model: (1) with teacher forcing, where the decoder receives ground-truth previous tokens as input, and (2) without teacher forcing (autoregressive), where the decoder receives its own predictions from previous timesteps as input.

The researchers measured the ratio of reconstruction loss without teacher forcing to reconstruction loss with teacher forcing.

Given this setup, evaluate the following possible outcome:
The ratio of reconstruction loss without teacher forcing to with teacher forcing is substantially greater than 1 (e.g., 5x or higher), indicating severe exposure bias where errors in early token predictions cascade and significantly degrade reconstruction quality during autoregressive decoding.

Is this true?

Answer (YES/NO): YES